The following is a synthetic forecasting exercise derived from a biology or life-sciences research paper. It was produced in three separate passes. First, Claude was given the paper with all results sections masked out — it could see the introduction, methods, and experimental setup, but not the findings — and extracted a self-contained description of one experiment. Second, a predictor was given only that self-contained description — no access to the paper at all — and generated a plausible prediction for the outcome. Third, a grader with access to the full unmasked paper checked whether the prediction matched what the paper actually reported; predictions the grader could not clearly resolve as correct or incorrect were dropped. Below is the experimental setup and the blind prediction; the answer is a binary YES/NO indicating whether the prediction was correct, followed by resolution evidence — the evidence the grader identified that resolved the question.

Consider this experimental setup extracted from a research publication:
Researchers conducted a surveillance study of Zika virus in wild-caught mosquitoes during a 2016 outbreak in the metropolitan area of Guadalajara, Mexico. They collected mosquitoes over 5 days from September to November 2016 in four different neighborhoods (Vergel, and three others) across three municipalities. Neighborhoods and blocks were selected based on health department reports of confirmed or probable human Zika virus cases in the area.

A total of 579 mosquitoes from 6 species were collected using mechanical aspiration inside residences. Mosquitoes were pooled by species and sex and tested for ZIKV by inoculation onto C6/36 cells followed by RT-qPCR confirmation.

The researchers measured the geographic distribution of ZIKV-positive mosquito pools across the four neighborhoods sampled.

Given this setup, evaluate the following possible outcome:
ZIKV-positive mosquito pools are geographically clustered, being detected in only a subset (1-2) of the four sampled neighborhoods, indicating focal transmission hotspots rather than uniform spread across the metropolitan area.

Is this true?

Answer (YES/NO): YES